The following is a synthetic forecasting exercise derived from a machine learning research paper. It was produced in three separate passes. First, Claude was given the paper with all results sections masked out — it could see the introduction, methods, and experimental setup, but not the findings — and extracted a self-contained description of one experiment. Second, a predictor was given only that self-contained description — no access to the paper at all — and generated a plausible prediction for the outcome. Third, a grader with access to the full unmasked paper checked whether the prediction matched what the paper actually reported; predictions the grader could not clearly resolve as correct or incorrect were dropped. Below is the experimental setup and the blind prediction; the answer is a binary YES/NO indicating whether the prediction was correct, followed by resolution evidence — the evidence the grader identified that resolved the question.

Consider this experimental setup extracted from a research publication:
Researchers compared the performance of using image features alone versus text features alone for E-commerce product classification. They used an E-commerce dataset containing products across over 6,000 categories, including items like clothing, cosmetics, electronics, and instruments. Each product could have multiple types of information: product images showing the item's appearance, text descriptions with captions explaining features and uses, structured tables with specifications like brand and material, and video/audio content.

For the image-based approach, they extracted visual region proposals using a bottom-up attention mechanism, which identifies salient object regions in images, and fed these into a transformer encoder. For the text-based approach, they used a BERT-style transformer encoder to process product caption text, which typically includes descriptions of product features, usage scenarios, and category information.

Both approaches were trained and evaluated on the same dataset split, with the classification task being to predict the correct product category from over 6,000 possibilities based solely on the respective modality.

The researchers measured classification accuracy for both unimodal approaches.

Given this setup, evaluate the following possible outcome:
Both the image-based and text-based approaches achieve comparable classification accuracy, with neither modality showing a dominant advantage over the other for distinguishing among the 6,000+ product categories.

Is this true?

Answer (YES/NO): NO